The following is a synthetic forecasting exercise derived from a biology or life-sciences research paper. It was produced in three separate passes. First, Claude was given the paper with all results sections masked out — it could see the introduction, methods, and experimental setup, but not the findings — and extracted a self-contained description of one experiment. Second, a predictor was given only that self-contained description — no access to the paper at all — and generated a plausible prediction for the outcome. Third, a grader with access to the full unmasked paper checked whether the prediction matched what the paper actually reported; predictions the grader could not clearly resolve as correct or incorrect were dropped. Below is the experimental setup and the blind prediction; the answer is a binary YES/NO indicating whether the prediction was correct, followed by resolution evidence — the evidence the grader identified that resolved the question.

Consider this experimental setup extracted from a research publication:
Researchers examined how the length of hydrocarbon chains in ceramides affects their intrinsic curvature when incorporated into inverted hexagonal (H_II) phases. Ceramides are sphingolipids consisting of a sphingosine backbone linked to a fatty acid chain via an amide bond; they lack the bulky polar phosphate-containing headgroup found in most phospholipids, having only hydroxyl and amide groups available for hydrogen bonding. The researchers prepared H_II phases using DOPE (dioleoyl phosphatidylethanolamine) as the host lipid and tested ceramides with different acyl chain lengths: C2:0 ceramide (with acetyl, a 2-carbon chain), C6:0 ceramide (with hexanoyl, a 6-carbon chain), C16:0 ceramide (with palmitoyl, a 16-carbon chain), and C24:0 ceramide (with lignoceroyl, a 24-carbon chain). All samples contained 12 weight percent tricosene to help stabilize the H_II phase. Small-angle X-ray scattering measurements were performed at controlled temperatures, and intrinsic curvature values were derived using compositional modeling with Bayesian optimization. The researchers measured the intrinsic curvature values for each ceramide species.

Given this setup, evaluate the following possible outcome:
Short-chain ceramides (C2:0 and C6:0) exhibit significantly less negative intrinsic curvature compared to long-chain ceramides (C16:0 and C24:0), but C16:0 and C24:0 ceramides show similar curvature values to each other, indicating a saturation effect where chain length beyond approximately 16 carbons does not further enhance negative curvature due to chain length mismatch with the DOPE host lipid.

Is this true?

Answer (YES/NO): NO